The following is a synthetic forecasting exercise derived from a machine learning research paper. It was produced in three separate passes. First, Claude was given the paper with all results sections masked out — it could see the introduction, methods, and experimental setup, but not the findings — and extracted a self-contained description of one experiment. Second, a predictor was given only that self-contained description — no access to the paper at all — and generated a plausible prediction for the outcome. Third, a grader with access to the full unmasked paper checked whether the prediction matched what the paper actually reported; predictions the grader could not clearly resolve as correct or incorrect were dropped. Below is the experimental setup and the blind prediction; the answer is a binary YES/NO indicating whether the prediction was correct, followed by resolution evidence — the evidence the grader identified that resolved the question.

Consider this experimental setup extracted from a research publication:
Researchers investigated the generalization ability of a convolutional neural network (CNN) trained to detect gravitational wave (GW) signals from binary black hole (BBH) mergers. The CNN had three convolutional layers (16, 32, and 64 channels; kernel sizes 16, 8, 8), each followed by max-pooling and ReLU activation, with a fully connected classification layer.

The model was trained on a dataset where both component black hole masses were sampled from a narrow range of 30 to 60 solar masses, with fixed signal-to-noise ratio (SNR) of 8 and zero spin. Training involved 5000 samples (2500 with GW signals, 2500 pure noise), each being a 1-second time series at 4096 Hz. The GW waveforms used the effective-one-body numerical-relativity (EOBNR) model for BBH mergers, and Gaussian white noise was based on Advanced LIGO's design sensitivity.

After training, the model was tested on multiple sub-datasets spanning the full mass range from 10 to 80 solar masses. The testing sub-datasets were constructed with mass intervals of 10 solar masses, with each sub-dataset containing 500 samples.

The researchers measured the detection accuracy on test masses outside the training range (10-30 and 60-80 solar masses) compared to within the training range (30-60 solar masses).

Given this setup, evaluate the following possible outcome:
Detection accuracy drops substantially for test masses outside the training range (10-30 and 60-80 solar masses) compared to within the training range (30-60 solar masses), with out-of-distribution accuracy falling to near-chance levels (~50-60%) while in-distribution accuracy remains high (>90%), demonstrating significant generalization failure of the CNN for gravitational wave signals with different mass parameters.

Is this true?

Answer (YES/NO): NO